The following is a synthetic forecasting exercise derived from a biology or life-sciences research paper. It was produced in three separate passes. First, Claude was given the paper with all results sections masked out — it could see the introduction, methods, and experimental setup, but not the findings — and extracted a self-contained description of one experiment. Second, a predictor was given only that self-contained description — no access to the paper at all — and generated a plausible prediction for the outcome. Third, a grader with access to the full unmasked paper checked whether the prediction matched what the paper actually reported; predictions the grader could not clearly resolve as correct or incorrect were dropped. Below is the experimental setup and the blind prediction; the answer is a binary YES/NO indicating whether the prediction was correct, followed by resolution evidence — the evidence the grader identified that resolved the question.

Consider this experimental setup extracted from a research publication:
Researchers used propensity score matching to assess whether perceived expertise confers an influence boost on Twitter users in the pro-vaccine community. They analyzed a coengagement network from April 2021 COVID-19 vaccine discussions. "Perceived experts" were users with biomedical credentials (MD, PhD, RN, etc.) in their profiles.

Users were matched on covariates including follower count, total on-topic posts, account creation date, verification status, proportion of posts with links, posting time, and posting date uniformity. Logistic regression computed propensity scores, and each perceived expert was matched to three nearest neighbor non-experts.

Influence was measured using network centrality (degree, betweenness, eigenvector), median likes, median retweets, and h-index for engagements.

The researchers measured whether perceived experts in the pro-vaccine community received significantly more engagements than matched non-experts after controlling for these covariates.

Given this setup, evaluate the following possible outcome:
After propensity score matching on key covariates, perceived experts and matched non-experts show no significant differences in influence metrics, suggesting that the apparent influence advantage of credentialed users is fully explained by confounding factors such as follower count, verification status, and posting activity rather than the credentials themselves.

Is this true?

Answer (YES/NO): NO